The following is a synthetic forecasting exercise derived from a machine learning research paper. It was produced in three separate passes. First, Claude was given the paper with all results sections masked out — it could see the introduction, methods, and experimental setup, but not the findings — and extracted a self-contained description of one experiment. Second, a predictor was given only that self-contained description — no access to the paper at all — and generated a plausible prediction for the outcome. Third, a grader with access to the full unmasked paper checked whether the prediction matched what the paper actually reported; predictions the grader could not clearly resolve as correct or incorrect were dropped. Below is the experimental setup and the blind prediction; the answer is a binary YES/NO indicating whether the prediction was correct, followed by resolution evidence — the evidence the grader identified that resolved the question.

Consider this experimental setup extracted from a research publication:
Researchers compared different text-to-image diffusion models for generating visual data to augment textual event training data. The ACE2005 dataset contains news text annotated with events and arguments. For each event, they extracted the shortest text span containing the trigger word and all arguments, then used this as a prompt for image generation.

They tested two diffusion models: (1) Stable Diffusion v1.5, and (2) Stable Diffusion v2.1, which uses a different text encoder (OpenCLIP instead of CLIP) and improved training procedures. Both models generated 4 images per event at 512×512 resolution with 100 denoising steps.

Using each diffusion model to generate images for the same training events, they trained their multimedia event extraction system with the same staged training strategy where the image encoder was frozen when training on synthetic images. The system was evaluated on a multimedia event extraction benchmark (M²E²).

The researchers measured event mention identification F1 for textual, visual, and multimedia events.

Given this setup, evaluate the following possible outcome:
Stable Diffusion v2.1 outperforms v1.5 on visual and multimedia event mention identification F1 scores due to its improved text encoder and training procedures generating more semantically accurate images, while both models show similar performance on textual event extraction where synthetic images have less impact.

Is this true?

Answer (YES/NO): YES